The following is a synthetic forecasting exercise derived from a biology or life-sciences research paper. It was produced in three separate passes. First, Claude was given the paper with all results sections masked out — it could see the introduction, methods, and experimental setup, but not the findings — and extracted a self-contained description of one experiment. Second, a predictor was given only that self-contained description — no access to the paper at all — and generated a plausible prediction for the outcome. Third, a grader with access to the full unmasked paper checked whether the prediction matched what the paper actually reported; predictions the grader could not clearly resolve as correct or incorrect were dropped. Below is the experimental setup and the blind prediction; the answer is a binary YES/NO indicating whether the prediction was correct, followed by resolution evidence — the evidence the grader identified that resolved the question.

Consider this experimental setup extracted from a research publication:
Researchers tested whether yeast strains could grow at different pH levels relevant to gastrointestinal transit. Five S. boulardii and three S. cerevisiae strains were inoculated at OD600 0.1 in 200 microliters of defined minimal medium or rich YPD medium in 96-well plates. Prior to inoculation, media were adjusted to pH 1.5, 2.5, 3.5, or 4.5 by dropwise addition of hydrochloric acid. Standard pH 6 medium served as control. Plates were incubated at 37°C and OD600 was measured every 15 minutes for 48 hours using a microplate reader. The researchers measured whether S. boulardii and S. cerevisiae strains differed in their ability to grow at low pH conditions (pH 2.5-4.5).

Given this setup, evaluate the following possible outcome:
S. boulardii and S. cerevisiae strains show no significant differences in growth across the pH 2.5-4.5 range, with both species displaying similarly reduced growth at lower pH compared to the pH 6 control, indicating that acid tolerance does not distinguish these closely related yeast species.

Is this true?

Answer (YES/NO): NO